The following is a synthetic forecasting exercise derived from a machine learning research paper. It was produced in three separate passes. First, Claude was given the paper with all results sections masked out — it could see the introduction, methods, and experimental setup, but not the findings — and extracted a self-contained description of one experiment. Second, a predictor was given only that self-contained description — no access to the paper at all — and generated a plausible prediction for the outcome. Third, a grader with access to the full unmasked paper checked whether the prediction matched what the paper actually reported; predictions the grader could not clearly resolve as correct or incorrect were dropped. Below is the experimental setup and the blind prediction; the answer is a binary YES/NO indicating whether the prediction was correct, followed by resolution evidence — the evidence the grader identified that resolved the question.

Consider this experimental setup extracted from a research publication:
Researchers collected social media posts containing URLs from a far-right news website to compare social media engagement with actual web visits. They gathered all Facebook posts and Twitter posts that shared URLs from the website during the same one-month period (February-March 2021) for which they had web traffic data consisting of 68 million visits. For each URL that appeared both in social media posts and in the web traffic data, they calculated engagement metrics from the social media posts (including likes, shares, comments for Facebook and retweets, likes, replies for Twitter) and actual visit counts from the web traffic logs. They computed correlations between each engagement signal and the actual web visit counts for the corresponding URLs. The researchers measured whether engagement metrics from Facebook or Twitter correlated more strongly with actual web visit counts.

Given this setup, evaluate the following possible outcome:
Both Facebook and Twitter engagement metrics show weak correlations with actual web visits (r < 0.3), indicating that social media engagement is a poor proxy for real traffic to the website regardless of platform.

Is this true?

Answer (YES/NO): NO